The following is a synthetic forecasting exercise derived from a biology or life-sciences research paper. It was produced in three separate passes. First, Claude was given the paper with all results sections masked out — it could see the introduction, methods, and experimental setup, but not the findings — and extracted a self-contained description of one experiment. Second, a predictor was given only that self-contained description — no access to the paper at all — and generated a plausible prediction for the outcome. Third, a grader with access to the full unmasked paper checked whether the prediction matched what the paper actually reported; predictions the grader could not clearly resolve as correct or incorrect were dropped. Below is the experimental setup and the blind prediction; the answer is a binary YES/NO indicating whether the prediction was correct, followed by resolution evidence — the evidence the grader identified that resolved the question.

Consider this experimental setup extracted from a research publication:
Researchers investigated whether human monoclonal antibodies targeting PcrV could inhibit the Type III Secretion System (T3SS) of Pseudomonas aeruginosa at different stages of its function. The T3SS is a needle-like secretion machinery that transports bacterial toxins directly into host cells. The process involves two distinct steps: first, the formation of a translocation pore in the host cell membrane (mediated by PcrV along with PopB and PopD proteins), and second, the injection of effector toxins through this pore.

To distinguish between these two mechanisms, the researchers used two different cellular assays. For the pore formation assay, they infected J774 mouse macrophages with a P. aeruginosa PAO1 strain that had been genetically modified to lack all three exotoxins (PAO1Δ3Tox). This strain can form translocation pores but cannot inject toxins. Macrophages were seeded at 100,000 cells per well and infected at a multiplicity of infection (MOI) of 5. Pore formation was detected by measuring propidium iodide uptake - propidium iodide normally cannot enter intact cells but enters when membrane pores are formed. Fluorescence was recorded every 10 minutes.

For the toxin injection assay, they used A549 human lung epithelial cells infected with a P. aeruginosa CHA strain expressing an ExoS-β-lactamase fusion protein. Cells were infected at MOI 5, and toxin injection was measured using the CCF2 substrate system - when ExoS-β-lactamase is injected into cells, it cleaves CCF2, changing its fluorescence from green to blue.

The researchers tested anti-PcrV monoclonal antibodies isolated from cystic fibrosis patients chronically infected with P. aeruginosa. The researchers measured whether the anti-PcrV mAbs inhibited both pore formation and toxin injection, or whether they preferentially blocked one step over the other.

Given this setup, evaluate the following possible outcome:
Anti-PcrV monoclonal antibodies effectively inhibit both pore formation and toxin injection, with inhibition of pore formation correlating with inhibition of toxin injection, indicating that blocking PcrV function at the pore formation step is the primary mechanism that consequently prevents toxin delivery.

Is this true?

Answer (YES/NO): NO